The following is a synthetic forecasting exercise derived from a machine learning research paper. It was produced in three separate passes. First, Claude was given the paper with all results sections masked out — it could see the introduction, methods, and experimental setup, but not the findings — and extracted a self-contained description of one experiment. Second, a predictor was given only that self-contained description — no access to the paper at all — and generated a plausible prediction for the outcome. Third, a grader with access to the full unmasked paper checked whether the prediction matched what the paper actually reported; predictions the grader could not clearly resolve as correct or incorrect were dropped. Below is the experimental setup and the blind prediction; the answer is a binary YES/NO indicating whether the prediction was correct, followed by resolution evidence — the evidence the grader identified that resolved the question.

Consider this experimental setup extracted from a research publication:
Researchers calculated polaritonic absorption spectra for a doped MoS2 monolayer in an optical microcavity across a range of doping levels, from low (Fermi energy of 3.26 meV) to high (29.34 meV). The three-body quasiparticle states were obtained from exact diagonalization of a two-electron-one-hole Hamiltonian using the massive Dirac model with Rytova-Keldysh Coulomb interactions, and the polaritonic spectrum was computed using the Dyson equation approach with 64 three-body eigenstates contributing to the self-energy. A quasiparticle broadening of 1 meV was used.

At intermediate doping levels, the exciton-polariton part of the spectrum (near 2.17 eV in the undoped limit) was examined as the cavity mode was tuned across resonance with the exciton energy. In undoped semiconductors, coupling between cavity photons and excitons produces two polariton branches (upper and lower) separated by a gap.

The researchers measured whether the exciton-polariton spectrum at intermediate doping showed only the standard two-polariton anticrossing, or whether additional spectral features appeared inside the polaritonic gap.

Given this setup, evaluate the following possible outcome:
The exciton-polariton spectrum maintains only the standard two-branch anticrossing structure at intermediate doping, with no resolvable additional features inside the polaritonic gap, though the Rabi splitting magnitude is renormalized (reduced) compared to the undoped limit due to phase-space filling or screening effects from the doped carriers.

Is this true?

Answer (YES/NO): NO